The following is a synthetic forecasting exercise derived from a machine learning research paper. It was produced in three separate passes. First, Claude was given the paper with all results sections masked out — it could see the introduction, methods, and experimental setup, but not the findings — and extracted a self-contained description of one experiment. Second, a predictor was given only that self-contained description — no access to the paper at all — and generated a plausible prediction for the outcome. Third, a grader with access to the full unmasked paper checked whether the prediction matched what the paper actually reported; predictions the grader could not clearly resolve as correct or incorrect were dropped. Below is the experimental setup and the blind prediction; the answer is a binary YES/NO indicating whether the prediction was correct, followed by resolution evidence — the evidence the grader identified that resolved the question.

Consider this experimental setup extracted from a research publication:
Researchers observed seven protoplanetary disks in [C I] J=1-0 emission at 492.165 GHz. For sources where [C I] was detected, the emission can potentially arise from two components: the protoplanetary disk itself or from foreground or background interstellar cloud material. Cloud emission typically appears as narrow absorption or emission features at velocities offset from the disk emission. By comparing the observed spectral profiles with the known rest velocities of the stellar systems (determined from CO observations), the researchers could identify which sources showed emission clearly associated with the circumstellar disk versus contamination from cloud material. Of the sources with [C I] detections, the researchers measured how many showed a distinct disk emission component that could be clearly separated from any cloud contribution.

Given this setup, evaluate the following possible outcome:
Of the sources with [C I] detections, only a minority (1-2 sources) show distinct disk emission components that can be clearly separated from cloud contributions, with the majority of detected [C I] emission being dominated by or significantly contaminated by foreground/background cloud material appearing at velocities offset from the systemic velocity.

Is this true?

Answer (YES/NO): NO